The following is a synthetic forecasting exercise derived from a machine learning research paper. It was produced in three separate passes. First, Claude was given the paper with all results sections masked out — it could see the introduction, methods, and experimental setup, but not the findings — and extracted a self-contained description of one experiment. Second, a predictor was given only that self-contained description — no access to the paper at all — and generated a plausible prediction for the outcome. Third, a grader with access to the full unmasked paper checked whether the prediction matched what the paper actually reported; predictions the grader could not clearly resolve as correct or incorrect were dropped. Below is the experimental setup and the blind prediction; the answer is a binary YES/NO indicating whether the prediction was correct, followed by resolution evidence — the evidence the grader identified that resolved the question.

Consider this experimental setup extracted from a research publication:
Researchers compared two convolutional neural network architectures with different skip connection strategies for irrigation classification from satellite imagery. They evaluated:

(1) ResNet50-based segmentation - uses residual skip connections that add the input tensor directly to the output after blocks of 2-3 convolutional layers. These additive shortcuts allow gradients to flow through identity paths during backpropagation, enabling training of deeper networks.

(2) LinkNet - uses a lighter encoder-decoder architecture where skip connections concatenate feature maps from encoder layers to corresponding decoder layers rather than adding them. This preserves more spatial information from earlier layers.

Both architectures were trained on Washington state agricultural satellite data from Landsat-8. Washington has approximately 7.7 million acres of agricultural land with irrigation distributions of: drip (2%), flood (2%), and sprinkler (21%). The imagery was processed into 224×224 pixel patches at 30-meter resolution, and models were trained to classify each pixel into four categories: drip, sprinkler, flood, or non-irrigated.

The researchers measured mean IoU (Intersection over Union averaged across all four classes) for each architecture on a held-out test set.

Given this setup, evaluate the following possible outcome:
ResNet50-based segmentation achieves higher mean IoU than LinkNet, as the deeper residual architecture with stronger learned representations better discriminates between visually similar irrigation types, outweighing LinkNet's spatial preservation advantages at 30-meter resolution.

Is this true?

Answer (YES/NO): NO